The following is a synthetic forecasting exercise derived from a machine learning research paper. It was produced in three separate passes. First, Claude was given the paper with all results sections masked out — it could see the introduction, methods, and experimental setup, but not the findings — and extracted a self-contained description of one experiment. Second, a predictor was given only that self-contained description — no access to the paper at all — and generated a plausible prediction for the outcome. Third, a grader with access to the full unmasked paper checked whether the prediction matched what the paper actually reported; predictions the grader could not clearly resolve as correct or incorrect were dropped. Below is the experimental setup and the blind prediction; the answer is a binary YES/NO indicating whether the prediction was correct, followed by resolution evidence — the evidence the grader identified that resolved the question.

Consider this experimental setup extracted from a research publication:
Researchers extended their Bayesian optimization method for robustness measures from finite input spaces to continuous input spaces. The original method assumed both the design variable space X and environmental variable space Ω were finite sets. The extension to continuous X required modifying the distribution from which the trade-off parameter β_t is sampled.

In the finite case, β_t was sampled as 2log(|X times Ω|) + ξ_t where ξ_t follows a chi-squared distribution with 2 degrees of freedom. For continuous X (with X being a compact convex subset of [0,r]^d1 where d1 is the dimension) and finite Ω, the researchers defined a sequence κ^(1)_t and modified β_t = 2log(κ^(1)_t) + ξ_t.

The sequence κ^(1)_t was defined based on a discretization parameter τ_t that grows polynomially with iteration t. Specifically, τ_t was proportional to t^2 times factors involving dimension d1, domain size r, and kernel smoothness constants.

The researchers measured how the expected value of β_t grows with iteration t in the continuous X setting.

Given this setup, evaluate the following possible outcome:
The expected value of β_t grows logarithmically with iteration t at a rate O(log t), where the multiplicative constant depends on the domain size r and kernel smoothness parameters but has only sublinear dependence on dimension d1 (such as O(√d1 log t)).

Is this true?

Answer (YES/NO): NO